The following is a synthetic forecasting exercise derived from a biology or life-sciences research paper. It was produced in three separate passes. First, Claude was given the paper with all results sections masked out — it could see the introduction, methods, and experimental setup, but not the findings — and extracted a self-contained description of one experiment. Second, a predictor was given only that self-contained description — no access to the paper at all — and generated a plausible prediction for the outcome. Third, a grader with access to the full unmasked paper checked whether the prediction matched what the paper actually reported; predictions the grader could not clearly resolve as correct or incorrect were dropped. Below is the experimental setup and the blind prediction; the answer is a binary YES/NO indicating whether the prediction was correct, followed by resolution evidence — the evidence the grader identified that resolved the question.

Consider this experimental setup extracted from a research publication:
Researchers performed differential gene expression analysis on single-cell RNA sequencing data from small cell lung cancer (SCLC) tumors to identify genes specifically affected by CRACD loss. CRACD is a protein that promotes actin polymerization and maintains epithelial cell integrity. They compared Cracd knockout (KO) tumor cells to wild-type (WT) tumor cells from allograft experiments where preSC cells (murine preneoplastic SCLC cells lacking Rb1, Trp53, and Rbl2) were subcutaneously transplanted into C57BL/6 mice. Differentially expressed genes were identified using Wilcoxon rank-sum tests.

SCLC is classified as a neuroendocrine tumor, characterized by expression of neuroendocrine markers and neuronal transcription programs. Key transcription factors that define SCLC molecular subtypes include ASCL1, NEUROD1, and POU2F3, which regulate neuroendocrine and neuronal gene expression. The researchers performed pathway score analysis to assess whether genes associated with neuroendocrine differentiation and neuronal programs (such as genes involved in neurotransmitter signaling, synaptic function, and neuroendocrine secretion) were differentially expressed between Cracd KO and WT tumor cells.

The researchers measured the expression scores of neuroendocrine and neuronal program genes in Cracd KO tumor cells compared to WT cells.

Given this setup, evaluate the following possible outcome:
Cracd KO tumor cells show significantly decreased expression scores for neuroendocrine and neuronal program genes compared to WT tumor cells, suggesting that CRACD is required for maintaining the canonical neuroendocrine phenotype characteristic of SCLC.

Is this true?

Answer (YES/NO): NO